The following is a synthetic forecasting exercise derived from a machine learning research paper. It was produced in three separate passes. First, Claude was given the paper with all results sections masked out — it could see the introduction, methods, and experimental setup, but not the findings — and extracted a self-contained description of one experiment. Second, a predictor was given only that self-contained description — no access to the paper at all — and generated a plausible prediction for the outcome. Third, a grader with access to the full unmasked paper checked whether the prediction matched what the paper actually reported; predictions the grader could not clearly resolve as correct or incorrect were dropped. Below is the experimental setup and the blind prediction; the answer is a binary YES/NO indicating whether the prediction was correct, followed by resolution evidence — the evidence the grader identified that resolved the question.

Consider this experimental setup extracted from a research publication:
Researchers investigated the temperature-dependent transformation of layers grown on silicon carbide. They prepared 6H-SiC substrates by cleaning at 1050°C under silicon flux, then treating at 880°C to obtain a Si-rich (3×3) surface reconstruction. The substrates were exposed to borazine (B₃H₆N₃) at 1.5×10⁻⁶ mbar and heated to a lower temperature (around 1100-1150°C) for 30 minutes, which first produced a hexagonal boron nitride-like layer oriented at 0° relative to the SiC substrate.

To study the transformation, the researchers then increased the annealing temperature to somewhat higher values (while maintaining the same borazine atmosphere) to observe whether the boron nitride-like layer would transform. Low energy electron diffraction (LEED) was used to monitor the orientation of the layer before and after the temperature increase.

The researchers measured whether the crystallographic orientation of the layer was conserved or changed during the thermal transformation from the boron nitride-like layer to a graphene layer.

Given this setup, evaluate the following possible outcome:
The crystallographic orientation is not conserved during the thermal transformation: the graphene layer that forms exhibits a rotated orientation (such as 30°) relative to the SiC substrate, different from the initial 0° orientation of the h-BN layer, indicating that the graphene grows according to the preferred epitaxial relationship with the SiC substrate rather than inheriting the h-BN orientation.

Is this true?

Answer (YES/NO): NO